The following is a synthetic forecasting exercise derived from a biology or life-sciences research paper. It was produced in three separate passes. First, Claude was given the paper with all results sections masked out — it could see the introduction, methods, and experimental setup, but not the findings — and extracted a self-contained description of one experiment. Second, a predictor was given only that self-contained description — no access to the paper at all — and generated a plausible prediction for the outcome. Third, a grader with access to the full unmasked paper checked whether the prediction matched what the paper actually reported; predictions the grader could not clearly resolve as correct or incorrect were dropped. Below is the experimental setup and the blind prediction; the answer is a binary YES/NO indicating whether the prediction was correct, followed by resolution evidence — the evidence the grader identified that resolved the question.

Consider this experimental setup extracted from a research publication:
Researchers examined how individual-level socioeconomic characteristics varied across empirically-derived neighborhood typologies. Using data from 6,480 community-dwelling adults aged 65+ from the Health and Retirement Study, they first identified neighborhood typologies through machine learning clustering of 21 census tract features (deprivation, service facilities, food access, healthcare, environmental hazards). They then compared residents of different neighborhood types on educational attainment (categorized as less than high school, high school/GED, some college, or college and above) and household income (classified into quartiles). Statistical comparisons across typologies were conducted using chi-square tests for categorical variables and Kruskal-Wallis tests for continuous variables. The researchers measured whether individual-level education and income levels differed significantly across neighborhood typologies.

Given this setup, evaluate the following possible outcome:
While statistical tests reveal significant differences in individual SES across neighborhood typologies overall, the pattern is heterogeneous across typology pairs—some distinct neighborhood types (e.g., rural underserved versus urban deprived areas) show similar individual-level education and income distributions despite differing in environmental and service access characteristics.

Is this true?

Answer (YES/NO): NO